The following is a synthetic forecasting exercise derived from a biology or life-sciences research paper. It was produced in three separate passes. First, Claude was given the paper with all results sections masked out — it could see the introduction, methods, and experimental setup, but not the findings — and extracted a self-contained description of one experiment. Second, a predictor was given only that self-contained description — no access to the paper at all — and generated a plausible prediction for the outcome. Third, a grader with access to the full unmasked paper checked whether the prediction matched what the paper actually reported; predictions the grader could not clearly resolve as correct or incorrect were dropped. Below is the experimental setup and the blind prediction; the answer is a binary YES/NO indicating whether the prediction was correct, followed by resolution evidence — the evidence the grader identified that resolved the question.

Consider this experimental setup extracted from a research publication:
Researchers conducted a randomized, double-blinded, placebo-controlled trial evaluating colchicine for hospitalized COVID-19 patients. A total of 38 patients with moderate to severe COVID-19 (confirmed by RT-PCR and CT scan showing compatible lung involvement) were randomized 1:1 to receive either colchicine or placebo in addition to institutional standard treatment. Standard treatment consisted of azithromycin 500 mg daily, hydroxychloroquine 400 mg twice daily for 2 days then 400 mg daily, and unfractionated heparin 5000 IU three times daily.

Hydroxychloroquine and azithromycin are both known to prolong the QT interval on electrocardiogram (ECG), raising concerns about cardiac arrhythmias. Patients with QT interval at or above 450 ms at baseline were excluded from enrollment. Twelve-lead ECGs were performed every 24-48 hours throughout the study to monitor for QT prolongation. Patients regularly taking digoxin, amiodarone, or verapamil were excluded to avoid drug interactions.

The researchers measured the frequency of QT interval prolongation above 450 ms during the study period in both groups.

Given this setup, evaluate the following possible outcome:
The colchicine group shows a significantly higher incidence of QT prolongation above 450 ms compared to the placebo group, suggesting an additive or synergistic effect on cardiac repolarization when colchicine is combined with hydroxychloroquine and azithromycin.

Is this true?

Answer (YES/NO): NO